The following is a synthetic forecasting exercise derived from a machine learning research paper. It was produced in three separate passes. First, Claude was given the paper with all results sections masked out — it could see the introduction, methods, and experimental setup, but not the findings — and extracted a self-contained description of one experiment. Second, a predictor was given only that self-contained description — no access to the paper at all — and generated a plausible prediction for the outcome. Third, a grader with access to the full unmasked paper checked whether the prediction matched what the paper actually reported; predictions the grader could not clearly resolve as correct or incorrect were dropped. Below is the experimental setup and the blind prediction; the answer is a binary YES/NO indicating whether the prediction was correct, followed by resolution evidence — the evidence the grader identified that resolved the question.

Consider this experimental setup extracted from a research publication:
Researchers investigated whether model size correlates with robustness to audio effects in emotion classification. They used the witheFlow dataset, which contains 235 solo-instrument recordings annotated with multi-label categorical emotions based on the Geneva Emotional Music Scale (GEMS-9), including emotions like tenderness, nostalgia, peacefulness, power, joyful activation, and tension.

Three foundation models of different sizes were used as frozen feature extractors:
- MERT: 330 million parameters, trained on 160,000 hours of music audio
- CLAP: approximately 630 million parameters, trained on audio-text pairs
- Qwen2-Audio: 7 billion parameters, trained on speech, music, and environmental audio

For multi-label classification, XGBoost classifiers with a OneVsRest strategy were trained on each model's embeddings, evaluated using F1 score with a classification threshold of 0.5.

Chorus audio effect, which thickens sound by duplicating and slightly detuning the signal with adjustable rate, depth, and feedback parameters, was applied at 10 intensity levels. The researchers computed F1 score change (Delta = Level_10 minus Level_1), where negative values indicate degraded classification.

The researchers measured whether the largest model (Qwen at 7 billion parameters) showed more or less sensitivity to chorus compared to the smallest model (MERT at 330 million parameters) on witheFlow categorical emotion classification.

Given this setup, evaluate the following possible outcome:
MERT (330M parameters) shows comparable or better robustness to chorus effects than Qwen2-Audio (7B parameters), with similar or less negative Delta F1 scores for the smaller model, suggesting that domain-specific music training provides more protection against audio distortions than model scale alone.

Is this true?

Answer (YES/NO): NO